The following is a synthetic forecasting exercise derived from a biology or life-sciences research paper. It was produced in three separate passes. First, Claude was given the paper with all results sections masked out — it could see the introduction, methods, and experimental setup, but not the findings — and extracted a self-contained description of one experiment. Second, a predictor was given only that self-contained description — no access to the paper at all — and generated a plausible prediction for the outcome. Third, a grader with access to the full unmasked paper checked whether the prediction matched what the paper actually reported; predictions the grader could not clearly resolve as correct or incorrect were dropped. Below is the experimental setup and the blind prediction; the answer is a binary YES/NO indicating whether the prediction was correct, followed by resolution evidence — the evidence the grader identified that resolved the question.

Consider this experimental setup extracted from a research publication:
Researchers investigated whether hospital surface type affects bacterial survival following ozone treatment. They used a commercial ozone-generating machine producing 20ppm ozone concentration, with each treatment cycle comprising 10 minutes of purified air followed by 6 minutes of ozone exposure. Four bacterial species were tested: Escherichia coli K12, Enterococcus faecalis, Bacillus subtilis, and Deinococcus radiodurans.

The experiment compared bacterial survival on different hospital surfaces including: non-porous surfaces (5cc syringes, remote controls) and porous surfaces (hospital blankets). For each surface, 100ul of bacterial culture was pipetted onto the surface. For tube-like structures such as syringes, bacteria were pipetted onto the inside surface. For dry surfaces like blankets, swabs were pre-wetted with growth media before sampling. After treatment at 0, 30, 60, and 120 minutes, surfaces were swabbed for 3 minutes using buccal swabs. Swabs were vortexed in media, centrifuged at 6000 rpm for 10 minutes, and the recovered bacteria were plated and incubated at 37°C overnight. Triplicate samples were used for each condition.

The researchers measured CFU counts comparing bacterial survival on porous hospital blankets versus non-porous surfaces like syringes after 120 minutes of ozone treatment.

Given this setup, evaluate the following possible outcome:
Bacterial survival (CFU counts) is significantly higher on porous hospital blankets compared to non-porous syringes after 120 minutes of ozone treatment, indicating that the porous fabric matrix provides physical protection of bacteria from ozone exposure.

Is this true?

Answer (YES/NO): YES